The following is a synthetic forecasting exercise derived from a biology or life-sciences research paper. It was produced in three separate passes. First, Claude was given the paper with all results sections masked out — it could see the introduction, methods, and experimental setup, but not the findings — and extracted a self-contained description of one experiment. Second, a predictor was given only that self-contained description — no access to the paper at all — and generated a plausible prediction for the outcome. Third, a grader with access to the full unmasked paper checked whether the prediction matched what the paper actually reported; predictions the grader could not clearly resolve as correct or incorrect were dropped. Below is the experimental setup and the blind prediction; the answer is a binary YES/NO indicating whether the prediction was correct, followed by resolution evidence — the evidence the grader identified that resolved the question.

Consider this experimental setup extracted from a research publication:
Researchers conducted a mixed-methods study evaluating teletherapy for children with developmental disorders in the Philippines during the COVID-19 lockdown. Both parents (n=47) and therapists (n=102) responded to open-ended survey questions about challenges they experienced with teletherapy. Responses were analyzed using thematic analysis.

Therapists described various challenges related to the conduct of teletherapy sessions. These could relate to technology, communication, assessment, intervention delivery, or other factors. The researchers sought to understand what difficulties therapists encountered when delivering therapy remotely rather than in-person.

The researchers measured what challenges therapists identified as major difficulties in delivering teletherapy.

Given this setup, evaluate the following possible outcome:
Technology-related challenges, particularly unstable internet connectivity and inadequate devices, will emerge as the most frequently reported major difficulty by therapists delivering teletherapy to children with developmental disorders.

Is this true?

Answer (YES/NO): NO